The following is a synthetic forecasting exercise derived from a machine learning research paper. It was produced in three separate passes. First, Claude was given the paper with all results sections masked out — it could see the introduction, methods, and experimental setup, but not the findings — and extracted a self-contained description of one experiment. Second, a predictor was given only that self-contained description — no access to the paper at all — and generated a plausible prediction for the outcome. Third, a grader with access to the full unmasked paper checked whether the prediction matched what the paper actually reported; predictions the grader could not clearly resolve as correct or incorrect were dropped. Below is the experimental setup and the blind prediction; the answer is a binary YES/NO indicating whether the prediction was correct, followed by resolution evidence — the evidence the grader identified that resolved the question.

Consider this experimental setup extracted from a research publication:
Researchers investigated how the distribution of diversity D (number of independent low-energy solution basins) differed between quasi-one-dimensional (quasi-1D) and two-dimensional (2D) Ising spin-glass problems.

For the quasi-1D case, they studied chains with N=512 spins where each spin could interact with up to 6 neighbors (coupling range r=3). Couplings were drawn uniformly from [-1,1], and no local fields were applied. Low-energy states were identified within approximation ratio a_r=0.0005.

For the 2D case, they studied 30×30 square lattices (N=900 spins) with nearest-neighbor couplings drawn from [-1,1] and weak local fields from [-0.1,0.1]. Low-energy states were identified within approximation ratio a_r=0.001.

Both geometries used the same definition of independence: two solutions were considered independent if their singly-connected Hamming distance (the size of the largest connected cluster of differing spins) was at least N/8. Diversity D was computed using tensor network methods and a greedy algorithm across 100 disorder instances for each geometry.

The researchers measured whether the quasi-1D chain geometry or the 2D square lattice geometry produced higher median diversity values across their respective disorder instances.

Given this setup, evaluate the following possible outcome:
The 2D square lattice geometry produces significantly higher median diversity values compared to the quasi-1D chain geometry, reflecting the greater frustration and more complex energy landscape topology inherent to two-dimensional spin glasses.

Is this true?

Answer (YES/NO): NO